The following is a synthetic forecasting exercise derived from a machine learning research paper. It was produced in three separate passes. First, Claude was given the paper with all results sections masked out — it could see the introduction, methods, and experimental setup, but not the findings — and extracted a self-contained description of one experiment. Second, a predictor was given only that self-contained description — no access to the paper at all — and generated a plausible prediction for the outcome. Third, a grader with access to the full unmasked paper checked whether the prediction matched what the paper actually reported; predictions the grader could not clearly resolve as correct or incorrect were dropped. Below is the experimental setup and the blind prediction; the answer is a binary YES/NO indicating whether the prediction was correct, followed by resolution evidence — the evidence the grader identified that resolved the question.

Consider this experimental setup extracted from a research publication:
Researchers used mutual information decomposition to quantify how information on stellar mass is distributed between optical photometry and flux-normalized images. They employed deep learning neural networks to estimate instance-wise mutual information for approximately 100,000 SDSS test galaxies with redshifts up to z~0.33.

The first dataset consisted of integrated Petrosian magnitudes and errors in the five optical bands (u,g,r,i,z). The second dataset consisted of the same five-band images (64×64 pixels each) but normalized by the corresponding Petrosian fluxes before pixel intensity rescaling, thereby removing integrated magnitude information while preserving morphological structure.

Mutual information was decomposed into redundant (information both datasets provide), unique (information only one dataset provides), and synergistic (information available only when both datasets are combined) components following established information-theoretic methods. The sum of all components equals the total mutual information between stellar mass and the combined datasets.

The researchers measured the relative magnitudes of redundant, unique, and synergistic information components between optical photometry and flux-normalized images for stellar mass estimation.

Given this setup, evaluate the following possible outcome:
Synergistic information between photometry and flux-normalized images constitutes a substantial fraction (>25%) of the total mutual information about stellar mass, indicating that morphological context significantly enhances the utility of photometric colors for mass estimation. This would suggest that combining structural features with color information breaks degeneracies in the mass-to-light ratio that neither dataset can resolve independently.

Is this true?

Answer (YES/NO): NO